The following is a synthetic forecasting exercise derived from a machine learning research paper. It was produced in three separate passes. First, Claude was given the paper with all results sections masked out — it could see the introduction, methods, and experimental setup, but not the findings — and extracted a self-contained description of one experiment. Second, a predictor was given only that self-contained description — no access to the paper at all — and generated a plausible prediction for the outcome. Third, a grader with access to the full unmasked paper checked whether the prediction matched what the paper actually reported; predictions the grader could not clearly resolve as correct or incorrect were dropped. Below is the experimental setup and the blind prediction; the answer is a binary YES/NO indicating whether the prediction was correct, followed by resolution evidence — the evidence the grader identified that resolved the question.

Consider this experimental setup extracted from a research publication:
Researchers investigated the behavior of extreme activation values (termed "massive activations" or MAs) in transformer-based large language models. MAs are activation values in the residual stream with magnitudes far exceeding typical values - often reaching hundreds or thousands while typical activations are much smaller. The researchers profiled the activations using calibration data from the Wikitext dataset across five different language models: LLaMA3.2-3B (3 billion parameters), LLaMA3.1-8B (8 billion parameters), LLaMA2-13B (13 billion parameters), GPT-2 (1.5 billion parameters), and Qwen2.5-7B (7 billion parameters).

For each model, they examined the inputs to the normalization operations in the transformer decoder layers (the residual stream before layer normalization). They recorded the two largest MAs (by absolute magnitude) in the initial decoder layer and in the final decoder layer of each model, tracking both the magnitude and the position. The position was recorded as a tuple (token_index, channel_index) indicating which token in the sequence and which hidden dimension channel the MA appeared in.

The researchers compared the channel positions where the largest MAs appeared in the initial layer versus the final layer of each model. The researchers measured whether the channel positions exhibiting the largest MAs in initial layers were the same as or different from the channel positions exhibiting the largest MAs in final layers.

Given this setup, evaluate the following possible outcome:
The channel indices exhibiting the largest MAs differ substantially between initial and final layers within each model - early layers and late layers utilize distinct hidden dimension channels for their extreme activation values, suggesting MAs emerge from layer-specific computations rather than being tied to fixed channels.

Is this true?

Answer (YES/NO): NO